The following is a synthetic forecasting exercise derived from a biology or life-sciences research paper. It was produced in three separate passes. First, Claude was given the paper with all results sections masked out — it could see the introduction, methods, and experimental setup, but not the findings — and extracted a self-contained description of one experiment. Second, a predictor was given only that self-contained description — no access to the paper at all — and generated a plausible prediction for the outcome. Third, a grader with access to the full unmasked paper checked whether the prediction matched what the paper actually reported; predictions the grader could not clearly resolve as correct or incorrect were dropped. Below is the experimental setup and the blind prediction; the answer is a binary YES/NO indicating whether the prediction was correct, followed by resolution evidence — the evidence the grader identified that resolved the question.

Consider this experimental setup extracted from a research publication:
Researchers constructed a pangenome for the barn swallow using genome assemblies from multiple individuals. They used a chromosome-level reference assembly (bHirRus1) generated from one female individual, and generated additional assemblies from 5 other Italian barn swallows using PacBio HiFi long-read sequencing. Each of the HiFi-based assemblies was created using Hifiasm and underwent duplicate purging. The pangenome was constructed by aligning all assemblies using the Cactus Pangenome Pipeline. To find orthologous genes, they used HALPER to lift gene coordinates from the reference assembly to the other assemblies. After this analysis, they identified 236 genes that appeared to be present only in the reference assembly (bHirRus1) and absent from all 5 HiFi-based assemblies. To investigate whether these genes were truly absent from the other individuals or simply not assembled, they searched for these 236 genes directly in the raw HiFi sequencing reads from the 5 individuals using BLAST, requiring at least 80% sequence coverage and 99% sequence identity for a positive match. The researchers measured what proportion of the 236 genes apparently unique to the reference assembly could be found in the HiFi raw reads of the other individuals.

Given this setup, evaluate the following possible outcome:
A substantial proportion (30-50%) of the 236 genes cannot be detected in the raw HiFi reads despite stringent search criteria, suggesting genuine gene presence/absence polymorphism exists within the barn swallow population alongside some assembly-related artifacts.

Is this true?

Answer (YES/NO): NO